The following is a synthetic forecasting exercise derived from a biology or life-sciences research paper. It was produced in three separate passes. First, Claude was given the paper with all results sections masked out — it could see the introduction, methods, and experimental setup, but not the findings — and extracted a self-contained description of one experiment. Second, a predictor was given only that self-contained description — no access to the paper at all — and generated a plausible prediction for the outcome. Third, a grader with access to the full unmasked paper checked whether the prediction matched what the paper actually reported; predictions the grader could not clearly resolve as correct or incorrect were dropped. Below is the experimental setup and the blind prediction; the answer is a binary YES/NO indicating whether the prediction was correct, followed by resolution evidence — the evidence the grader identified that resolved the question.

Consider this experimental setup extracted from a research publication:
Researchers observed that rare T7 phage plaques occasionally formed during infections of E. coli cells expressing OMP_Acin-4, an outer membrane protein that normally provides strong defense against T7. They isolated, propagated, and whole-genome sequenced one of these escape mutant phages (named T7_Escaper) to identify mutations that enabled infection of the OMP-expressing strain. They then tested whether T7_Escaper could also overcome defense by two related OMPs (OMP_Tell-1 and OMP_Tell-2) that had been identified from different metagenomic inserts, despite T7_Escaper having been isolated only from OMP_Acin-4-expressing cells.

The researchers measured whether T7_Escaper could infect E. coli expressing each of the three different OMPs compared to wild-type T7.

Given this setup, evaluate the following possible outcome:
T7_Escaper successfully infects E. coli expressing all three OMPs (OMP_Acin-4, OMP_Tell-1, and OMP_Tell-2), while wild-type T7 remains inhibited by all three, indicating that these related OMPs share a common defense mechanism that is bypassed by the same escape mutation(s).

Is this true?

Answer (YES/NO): YES